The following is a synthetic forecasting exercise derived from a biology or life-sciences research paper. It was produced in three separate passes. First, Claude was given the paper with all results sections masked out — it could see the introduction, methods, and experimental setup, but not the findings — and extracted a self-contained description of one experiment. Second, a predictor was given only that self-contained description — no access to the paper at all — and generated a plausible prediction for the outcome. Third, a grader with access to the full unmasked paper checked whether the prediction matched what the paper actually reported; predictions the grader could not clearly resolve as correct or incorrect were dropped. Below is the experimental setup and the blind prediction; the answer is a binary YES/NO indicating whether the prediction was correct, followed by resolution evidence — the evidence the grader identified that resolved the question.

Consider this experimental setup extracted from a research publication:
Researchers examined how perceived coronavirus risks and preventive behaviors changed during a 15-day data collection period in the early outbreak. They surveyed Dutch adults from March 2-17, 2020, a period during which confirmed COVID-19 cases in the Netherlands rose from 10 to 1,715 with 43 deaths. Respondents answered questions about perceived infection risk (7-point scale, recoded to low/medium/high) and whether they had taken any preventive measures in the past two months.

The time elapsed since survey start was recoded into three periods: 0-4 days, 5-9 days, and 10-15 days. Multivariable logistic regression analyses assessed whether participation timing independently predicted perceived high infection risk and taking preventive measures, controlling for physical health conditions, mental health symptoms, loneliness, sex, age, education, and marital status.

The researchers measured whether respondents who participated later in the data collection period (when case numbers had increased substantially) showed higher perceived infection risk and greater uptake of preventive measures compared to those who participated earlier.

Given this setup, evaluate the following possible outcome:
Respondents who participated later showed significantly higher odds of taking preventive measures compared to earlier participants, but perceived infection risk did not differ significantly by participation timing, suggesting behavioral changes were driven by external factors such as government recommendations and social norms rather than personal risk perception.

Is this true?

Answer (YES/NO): NO